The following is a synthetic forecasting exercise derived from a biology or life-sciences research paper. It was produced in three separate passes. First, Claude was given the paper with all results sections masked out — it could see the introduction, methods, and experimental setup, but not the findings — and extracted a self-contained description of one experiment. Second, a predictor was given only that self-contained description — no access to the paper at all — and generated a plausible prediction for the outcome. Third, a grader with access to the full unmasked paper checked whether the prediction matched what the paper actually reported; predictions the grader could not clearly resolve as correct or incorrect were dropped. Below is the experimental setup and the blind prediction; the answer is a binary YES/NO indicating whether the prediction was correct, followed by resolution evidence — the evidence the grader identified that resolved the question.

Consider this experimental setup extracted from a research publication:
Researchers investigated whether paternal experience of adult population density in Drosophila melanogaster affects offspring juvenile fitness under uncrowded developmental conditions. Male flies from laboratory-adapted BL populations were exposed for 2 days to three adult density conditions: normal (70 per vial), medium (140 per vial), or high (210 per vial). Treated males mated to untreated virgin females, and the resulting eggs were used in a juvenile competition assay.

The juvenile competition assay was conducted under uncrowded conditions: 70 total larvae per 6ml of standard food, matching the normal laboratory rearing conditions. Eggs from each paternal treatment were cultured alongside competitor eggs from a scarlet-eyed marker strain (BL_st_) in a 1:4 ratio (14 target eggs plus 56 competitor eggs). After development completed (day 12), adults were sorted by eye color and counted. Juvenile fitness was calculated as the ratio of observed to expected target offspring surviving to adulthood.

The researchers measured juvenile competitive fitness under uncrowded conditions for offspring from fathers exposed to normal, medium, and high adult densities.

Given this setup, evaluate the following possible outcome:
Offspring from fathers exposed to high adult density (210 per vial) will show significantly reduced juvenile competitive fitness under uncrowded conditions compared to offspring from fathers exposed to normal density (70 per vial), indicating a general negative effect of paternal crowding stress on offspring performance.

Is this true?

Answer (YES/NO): NO